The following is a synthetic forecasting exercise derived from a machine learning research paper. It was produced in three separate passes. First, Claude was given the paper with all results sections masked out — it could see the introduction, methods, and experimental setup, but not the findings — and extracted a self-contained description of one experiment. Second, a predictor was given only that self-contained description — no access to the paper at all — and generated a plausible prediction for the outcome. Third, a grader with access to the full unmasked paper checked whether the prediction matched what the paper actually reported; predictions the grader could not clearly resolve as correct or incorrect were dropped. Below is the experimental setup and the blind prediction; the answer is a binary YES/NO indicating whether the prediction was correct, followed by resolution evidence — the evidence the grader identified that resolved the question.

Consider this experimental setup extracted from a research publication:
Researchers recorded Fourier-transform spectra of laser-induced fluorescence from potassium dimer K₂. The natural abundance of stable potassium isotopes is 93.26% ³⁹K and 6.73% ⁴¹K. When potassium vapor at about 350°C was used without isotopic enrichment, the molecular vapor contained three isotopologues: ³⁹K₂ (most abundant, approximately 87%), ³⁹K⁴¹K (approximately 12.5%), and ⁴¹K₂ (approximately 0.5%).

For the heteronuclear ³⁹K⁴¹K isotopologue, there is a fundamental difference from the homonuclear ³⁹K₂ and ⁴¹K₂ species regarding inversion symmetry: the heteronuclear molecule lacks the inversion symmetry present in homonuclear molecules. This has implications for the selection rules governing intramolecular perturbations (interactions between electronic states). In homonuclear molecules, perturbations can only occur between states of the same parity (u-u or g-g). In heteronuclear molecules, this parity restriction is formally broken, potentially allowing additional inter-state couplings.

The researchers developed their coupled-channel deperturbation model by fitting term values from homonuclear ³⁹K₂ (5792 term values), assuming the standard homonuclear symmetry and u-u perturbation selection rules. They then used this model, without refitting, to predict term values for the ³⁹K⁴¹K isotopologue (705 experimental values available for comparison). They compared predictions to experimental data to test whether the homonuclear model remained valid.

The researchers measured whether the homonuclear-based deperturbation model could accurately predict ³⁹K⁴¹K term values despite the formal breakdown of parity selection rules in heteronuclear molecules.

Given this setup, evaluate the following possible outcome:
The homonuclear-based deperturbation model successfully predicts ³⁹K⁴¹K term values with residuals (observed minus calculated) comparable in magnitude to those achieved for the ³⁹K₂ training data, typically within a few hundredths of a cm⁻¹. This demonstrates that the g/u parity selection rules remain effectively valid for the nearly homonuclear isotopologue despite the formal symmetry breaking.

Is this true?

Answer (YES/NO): YES